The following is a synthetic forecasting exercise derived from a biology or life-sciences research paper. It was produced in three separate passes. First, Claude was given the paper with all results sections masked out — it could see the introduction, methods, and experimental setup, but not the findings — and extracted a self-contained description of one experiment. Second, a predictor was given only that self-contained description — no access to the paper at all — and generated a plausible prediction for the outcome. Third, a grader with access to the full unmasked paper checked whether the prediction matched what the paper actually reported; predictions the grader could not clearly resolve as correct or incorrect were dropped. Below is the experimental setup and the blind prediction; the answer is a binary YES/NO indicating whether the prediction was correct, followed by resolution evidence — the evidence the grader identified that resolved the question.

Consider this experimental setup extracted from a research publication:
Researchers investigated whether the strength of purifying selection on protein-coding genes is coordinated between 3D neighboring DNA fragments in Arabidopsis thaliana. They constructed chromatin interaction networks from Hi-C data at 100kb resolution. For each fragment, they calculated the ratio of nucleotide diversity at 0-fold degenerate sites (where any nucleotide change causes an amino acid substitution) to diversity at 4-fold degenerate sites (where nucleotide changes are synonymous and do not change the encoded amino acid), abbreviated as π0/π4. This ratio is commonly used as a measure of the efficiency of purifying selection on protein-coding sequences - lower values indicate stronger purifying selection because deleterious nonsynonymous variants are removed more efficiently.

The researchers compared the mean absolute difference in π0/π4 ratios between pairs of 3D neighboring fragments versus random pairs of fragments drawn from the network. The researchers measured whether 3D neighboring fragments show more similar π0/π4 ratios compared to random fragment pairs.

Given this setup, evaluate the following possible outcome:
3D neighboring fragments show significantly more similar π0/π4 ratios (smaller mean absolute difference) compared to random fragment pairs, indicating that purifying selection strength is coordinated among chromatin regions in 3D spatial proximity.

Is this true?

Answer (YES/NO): YES